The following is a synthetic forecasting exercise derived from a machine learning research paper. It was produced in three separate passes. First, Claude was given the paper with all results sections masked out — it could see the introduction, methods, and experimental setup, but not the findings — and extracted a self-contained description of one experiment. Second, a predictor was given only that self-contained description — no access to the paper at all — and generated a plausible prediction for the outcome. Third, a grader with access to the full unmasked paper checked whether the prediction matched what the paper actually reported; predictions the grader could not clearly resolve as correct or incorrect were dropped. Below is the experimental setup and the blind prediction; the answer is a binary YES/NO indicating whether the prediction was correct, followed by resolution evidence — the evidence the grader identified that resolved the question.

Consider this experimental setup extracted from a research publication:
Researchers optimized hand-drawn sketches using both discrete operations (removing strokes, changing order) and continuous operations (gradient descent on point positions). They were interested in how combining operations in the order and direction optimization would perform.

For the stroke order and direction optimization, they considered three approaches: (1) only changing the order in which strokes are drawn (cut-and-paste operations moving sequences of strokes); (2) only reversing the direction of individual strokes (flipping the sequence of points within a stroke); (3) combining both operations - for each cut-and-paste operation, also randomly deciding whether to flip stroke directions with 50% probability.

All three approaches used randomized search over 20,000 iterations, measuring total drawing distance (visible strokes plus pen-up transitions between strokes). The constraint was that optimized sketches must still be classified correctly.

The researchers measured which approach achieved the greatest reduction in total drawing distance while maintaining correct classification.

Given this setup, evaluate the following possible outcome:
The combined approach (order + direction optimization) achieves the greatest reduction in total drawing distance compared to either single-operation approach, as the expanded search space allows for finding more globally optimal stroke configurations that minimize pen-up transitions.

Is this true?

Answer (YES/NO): YES